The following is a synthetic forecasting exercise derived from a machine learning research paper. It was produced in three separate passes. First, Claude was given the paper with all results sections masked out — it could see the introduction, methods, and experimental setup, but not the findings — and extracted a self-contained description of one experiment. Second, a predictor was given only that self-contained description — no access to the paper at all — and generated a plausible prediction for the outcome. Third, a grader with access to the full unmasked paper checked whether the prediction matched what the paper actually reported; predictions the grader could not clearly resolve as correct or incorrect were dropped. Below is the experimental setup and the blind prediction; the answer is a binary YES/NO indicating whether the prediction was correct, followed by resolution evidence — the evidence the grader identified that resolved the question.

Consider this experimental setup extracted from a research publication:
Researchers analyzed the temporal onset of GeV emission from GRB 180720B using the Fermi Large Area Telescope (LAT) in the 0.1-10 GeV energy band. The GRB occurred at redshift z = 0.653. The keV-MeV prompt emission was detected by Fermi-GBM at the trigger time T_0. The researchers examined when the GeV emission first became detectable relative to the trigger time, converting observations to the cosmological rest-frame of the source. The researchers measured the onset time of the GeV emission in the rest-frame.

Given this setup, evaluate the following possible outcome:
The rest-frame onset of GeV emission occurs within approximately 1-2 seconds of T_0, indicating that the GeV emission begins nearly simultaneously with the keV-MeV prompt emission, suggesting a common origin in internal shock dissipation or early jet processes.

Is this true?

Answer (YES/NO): NO